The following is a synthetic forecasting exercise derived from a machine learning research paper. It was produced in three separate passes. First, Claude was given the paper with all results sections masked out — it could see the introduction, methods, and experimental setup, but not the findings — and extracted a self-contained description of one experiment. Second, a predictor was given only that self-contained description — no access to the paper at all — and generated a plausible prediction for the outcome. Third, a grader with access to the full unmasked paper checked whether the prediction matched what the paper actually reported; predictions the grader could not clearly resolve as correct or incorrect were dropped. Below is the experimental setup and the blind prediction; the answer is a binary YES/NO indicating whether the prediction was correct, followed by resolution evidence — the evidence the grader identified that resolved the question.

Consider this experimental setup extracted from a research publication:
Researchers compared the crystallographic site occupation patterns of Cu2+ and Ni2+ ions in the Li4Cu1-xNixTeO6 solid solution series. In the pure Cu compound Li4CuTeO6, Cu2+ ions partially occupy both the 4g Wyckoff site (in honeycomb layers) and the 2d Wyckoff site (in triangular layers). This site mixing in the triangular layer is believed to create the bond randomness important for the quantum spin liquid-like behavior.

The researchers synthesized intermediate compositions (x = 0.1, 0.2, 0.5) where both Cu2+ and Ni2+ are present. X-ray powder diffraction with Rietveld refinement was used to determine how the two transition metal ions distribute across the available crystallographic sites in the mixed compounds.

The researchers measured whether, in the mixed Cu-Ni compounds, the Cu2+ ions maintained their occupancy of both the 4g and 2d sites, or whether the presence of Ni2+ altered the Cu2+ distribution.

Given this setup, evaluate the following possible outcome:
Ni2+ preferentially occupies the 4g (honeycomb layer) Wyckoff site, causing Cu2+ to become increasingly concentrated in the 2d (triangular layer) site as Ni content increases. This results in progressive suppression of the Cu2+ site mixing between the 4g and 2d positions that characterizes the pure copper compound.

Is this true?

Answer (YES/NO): NO